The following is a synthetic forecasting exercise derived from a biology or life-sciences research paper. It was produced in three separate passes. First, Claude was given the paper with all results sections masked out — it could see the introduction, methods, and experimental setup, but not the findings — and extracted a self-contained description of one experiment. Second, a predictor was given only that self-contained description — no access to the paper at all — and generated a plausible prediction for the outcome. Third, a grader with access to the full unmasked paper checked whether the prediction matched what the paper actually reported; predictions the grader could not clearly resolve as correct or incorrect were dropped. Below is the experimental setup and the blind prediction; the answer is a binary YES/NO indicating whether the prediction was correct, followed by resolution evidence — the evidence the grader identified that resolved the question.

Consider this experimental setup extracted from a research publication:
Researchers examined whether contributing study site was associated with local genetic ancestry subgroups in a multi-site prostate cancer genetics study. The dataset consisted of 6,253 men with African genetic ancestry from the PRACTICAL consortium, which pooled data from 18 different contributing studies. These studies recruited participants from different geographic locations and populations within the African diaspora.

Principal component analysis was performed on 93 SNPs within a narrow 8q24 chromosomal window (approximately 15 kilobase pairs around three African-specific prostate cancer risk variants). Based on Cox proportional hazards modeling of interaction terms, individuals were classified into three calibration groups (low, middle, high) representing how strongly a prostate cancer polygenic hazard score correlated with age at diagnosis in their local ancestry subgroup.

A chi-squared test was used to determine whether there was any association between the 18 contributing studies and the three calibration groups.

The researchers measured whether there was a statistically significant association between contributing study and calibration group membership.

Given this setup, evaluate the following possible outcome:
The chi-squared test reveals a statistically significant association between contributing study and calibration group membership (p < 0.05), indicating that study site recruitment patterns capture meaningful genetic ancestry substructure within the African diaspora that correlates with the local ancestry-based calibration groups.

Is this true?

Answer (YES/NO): NO